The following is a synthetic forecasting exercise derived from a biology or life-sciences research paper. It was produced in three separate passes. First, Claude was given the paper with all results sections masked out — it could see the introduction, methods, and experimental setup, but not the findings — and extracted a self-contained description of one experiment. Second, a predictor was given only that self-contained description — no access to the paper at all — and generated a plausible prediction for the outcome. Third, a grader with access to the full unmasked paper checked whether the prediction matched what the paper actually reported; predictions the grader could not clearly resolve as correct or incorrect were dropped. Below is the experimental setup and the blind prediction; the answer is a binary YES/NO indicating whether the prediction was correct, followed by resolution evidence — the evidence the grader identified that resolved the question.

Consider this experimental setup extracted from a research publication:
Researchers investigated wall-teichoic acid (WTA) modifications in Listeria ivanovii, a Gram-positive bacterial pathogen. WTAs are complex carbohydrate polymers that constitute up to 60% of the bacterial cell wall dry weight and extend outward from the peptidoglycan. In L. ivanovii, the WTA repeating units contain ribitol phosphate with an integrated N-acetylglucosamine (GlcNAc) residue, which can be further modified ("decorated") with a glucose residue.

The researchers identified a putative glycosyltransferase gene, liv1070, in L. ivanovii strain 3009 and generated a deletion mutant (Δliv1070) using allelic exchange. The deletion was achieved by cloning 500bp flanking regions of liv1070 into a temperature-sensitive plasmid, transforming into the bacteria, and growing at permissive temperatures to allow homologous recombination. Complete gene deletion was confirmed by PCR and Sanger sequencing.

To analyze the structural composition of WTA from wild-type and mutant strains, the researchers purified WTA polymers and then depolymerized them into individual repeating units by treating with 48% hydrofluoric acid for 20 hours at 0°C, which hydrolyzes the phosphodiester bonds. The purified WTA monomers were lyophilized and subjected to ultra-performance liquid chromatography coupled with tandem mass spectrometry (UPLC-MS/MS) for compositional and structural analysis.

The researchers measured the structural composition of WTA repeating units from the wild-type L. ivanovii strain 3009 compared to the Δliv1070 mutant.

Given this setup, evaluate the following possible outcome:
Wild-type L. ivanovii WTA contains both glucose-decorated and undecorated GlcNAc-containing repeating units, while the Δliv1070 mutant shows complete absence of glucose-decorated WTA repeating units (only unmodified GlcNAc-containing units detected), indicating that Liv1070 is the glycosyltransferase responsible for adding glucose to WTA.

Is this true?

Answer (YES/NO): YES